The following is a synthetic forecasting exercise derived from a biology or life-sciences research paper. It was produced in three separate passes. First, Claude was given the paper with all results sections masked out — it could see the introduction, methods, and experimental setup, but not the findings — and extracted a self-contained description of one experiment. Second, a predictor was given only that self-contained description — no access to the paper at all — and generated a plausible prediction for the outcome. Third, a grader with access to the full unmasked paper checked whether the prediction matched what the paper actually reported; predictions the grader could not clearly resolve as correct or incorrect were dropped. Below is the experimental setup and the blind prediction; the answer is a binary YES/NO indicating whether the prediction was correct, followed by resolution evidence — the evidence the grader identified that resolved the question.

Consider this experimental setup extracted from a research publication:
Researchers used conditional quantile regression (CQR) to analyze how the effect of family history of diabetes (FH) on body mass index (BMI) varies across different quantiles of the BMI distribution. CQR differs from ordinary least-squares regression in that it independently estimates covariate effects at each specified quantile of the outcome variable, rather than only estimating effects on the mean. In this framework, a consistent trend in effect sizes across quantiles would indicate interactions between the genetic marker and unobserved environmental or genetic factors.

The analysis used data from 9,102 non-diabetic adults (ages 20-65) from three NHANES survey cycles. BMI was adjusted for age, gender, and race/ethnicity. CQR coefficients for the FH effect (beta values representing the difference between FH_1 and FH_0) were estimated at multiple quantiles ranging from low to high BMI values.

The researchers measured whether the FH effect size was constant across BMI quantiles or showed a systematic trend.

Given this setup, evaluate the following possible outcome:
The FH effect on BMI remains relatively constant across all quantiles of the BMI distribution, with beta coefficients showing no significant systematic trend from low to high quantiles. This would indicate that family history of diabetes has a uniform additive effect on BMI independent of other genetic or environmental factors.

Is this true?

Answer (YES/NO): NO